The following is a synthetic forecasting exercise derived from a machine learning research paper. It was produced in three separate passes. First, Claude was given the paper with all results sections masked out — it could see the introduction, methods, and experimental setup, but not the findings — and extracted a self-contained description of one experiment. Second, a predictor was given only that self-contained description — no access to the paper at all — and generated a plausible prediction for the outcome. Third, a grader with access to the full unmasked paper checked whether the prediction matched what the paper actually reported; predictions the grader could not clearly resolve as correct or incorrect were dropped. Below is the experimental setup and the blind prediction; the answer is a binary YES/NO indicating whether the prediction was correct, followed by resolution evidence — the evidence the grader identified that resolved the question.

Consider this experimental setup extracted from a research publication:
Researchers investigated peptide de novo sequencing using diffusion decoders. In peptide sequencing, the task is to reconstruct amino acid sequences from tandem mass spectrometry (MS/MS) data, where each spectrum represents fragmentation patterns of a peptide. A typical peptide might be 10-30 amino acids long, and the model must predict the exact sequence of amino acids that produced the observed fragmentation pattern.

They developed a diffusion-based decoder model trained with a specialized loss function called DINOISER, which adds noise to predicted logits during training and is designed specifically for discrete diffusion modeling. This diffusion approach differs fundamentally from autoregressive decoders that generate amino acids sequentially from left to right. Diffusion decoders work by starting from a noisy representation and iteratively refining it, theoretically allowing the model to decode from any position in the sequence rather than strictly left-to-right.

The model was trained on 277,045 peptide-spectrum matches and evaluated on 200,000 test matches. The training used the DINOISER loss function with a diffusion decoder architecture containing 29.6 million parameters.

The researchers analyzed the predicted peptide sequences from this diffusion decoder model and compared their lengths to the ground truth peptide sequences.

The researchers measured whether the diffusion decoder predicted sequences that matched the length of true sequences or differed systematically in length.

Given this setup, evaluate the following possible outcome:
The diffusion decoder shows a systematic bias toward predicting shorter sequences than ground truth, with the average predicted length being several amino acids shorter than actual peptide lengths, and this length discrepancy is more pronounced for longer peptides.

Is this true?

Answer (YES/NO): NO